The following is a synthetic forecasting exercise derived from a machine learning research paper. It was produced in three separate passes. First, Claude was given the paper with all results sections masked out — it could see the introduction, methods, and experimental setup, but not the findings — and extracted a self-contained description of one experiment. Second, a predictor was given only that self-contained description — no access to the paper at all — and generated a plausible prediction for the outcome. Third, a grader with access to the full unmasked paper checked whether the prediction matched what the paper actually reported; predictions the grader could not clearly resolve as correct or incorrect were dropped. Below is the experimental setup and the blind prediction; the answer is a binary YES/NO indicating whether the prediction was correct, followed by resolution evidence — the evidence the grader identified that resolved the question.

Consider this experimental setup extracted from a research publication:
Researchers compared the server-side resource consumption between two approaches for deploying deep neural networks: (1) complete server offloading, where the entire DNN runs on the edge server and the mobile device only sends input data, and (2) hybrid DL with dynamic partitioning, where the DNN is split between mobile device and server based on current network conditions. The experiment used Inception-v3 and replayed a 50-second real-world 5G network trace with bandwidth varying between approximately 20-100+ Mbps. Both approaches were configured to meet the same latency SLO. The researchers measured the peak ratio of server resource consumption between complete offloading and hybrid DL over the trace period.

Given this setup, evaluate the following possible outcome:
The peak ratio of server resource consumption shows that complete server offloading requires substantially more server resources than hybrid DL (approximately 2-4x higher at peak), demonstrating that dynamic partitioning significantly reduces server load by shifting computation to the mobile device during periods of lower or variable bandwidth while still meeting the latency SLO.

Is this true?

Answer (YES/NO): YES